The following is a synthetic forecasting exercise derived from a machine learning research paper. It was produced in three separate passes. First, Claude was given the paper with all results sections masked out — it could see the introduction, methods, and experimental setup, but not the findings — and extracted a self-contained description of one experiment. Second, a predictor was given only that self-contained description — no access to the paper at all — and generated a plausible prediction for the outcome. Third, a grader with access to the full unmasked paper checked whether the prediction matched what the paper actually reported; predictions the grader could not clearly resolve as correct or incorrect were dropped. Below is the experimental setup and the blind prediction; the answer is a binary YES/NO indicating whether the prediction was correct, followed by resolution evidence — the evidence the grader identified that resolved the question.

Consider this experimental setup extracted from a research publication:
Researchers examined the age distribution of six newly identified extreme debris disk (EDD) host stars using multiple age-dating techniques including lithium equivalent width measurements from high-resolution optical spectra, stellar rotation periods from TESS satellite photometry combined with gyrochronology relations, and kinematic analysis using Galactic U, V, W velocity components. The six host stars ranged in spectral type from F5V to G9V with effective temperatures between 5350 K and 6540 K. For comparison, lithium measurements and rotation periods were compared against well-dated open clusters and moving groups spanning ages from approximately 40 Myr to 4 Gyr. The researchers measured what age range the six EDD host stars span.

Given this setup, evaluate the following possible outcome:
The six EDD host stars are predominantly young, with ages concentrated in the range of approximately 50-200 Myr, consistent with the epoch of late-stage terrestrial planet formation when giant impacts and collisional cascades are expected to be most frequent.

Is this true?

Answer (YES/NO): NO